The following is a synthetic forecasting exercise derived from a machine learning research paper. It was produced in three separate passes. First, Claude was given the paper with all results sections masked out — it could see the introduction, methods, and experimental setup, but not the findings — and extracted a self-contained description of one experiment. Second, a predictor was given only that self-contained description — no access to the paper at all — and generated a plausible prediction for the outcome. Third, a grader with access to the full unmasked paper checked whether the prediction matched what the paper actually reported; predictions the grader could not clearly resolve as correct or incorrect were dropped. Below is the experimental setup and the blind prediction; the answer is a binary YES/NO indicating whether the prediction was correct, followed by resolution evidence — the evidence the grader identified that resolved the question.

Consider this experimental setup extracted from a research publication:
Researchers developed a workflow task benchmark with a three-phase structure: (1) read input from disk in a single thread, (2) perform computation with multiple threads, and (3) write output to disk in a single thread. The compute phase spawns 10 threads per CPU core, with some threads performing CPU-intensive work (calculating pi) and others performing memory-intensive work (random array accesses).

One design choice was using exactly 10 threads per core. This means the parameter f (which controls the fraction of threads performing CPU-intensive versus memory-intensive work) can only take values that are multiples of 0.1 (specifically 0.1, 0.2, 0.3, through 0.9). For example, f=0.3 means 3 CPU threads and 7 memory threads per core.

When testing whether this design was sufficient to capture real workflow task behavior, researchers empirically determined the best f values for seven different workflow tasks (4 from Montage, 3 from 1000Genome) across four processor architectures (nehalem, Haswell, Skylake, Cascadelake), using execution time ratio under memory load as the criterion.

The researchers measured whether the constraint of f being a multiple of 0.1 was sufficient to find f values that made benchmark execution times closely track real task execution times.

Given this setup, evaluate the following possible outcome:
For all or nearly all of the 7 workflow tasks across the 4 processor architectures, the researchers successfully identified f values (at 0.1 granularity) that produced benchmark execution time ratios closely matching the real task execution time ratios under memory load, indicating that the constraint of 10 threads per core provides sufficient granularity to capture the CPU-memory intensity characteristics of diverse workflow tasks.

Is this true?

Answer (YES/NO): YES